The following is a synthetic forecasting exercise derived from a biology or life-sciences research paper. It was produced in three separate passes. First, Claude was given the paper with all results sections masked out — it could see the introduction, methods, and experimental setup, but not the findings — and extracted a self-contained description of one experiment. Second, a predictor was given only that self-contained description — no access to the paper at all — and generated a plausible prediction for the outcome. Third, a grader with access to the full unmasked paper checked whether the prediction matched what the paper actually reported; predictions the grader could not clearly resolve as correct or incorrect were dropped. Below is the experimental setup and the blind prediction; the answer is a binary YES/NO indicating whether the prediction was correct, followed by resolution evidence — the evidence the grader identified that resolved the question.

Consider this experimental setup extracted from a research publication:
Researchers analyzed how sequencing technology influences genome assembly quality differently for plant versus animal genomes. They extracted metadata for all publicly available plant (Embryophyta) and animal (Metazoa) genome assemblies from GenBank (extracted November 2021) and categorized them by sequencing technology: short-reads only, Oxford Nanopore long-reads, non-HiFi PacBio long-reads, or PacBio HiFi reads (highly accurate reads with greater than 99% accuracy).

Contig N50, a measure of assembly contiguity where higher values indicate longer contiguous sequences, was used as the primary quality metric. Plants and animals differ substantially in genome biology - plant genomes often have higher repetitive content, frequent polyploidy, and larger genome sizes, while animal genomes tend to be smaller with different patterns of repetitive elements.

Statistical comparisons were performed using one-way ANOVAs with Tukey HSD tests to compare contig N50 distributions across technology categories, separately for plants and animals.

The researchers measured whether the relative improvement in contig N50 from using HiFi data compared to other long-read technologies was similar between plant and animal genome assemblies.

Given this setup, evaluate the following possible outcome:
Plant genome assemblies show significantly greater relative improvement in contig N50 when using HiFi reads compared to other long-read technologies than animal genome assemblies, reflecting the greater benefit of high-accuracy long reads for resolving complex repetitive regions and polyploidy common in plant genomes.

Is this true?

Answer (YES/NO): YES